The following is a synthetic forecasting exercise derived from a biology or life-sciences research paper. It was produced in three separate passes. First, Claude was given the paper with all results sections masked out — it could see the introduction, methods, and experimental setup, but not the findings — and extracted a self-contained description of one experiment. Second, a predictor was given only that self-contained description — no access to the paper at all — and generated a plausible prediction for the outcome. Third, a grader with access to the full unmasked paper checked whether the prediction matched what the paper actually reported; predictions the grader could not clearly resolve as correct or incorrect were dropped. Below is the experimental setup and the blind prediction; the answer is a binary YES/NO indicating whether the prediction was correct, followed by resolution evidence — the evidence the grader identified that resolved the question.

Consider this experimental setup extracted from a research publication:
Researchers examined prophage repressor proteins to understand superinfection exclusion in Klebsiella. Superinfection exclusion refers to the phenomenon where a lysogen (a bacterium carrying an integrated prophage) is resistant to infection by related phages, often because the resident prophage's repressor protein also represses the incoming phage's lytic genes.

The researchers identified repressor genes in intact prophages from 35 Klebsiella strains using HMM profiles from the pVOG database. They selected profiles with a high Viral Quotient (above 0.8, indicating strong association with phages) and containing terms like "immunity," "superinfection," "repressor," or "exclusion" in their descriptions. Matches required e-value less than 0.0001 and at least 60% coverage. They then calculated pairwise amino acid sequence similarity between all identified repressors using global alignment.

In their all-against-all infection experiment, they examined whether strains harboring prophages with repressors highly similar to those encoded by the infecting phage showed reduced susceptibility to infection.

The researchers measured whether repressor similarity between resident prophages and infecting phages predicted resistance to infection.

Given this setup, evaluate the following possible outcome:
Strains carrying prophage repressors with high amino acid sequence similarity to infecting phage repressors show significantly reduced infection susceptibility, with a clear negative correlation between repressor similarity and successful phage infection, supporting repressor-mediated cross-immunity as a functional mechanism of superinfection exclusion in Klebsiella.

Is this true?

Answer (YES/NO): NO